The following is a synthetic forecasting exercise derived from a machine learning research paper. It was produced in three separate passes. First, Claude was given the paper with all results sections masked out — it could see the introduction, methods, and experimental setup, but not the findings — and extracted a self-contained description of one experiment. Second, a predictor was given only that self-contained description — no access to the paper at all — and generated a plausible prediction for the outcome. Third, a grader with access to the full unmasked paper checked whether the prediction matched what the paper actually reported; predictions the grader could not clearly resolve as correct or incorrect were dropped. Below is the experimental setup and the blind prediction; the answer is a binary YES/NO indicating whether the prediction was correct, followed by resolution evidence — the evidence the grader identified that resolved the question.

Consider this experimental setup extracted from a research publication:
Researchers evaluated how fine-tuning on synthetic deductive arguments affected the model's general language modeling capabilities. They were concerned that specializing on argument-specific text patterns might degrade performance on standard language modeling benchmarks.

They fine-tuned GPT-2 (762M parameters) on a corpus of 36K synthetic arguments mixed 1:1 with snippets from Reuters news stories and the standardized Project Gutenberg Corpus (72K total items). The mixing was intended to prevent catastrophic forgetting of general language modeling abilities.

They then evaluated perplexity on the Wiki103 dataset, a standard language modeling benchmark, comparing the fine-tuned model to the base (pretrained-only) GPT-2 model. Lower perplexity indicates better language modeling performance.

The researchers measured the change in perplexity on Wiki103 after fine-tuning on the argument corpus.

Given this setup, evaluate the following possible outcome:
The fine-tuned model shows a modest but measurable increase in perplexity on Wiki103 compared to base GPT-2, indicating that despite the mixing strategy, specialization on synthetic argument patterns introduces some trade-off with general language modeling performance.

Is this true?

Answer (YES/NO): NO